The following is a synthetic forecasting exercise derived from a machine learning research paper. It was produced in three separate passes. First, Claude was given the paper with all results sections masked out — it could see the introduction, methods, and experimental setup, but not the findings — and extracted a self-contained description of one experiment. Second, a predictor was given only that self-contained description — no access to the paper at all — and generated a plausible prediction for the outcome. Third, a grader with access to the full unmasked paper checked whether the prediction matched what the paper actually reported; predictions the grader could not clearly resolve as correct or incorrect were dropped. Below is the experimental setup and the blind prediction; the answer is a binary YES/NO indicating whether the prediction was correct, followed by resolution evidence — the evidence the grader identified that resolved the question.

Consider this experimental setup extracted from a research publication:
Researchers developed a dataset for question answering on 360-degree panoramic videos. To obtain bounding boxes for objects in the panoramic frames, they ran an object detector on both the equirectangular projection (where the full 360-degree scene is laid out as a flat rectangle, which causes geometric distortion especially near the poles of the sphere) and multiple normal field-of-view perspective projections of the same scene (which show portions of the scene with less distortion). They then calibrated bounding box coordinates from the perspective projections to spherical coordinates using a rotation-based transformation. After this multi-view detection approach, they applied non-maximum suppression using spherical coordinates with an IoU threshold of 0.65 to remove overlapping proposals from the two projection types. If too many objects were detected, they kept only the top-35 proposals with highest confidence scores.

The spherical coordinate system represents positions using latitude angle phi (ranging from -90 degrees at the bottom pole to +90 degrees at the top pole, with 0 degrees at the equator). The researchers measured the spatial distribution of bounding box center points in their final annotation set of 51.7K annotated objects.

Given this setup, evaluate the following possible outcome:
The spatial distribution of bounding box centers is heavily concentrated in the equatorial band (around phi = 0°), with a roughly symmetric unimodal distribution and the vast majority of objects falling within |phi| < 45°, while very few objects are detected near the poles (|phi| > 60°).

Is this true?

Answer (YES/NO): NO